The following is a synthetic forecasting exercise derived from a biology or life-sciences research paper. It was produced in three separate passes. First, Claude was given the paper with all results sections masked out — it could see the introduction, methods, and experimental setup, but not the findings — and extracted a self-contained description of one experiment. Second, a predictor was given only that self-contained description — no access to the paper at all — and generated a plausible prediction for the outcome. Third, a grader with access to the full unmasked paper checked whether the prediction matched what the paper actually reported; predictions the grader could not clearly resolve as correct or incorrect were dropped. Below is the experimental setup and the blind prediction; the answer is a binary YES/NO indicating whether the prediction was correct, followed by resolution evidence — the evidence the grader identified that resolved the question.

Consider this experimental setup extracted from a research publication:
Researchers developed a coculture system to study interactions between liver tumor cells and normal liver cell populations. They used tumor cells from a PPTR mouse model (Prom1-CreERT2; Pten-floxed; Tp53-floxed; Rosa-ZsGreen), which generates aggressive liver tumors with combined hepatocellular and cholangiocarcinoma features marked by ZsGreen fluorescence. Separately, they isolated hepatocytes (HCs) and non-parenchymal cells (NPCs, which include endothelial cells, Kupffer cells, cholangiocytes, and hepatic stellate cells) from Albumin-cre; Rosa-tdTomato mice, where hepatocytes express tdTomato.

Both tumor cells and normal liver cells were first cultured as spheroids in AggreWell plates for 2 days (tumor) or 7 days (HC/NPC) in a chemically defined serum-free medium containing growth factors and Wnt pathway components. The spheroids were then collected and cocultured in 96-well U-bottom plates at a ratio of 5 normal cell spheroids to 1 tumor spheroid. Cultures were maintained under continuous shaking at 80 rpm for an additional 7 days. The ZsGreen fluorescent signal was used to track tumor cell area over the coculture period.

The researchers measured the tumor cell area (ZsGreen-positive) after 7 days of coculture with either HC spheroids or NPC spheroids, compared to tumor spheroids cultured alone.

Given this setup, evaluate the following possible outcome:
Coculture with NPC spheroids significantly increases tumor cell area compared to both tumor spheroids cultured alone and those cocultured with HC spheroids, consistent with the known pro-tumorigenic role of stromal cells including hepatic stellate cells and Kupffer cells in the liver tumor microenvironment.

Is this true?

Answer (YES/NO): NO